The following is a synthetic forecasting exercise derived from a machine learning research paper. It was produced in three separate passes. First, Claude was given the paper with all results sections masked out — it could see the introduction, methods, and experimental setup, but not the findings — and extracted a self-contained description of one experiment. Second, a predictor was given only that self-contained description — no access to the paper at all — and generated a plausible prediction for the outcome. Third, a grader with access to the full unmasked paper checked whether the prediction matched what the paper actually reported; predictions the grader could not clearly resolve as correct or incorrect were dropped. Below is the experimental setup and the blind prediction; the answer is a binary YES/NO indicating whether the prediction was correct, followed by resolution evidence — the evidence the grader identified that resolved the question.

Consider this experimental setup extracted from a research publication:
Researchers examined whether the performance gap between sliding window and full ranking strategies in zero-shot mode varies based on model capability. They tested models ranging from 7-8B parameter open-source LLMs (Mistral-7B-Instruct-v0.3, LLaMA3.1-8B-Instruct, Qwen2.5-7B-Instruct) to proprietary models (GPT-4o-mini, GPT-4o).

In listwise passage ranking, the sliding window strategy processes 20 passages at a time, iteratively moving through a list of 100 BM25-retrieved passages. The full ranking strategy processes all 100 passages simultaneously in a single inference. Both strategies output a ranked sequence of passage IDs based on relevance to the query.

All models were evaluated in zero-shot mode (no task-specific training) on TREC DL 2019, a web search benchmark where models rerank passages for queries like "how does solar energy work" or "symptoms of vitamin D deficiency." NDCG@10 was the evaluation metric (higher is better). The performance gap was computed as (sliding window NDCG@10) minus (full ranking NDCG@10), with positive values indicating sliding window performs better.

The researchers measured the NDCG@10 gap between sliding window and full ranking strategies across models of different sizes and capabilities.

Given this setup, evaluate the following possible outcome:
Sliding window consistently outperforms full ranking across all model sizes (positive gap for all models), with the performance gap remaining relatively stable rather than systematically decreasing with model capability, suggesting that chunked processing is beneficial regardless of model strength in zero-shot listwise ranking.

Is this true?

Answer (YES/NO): NO